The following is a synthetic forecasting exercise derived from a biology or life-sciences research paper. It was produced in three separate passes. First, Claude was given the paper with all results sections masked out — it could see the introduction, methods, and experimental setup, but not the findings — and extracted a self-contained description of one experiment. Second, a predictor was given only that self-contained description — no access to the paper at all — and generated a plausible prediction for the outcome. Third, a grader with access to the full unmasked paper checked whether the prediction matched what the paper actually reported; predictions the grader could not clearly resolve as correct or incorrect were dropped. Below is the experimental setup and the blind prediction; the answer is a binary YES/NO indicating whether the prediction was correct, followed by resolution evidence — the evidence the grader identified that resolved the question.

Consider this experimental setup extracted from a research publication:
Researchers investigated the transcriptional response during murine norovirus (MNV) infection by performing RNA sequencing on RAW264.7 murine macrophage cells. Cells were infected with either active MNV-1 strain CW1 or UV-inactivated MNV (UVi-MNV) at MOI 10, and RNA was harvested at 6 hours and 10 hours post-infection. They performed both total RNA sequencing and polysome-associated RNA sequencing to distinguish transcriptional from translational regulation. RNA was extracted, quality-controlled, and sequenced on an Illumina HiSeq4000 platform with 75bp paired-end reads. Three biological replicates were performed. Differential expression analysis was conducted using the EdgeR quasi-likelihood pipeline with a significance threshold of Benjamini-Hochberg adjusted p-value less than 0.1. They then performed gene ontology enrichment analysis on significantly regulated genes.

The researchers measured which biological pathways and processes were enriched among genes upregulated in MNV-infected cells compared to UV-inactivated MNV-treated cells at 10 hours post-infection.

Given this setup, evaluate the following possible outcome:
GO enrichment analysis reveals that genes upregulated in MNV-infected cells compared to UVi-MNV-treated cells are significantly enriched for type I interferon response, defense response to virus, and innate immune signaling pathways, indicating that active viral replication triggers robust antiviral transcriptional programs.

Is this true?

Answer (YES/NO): YES